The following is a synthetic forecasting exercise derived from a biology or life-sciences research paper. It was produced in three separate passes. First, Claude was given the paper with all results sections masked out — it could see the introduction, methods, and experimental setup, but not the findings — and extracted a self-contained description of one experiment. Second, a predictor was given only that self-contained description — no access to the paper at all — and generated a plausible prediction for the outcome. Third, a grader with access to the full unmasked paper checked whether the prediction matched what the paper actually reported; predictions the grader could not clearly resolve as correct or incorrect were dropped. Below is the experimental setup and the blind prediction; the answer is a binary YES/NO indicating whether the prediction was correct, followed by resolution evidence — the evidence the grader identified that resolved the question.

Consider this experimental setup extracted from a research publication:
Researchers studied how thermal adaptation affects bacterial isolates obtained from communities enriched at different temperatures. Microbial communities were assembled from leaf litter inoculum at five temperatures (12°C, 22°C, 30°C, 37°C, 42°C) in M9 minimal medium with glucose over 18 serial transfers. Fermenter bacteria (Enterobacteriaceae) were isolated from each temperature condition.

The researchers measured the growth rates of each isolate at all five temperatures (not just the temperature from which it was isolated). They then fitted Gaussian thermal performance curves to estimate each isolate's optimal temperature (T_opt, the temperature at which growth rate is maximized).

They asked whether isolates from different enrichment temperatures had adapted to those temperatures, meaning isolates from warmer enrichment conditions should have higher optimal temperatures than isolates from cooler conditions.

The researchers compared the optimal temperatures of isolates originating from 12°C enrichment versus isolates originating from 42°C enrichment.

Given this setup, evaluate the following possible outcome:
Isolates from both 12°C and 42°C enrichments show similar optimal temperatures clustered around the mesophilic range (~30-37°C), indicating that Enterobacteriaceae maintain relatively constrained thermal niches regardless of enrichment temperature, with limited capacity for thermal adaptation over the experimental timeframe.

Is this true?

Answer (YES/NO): NO